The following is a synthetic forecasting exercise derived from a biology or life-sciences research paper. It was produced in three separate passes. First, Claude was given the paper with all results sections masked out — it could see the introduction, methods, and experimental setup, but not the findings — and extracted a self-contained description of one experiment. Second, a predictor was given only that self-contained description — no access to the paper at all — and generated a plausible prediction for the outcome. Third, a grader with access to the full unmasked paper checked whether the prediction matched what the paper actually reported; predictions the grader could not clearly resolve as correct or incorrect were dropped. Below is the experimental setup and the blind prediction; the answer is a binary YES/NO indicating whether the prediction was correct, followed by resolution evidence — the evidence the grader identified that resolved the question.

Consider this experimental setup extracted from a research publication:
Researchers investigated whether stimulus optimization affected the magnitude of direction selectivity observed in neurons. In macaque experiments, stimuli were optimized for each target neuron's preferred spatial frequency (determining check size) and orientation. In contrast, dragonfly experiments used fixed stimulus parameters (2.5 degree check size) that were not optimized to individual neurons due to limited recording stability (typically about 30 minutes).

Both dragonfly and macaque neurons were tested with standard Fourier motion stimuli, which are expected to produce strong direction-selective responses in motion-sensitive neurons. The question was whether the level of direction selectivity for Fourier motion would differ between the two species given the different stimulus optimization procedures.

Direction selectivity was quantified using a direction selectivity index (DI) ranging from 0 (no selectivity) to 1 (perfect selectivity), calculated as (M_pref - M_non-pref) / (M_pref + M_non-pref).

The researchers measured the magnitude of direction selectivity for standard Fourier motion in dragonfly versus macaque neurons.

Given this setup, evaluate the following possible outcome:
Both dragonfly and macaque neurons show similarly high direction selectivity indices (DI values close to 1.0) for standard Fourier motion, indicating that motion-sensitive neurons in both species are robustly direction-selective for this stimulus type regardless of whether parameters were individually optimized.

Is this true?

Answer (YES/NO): NO